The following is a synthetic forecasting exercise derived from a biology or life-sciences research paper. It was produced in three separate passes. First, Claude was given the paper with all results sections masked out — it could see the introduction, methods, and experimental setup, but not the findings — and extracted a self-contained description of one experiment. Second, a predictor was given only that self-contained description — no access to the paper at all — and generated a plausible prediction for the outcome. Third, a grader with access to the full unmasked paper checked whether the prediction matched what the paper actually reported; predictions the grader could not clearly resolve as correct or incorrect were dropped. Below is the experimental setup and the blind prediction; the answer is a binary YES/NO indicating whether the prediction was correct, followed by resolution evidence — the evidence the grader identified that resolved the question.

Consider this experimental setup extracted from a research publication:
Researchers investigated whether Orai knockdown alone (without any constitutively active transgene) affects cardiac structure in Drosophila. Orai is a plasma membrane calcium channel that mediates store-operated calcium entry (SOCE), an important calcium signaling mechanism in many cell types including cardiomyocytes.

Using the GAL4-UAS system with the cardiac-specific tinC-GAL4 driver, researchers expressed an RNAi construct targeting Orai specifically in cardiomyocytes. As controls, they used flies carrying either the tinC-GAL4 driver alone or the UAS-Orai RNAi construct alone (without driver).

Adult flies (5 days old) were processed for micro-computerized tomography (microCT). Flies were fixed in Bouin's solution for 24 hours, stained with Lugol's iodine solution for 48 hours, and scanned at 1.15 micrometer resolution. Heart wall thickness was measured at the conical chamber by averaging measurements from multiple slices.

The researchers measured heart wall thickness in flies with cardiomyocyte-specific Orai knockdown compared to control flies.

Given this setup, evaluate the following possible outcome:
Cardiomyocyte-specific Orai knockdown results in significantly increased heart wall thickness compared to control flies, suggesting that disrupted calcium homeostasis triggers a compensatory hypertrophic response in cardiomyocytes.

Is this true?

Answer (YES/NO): NO